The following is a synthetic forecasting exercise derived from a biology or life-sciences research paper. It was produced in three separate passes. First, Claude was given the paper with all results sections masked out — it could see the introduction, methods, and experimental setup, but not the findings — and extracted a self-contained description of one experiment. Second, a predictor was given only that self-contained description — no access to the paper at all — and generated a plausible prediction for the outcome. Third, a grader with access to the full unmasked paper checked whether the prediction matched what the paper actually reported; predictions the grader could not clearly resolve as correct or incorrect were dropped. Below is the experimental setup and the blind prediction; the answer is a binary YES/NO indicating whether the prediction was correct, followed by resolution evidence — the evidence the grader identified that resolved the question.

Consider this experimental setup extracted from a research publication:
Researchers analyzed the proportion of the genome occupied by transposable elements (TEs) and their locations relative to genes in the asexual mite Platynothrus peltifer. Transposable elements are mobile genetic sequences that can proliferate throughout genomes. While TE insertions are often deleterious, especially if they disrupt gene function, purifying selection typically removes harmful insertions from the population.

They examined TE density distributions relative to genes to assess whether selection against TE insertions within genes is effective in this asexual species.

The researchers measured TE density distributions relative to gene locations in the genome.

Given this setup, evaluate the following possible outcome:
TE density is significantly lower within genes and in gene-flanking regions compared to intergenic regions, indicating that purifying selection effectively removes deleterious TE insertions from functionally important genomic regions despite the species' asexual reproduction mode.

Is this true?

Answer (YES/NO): YES